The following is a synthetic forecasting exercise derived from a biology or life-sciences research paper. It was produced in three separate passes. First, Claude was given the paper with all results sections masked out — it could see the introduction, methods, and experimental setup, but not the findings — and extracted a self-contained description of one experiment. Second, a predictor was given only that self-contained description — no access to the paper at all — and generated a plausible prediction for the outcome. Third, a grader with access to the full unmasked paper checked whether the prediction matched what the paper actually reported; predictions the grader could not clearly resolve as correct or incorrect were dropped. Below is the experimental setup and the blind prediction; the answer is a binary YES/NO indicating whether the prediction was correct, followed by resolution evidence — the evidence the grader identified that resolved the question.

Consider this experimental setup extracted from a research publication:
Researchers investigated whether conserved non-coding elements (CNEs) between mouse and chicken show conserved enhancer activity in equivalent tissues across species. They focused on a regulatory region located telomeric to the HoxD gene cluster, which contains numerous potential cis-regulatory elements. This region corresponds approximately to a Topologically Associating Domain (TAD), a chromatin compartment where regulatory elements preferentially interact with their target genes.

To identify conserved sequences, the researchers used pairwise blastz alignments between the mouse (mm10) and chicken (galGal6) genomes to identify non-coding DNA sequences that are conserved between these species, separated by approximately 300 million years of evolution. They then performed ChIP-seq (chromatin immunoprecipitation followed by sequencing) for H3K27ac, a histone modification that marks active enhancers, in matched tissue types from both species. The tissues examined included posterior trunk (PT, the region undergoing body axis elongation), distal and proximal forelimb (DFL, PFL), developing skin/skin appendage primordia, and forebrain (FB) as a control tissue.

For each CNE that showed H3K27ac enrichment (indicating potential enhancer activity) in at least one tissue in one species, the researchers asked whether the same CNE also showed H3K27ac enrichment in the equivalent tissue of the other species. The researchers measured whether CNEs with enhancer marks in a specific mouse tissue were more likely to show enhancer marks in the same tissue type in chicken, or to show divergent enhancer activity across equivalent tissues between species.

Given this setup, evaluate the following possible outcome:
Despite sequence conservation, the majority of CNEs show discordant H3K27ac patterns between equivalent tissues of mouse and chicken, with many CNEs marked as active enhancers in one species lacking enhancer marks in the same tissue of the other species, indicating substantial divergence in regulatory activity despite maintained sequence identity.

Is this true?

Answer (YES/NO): YES